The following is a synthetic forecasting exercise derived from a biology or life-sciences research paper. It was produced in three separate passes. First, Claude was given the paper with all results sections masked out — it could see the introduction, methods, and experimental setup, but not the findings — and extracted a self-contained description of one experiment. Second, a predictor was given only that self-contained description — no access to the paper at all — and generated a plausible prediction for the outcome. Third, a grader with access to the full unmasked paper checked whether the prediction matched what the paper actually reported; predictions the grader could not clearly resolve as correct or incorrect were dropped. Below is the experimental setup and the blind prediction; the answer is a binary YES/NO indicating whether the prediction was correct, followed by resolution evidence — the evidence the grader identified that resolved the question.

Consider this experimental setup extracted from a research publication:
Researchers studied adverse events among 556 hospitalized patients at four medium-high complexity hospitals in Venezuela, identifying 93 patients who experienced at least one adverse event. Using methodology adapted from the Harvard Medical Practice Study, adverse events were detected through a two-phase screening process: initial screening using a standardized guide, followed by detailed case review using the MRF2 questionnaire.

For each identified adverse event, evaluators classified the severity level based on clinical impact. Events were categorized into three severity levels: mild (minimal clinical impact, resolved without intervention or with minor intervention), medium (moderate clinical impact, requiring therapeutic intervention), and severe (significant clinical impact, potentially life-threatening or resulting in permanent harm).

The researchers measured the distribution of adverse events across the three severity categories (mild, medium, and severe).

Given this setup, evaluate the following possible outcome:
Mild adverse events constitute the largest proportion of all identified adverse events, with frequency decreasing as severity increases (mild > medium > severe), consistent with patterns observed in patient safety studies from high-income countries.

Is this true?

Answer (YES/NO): NO